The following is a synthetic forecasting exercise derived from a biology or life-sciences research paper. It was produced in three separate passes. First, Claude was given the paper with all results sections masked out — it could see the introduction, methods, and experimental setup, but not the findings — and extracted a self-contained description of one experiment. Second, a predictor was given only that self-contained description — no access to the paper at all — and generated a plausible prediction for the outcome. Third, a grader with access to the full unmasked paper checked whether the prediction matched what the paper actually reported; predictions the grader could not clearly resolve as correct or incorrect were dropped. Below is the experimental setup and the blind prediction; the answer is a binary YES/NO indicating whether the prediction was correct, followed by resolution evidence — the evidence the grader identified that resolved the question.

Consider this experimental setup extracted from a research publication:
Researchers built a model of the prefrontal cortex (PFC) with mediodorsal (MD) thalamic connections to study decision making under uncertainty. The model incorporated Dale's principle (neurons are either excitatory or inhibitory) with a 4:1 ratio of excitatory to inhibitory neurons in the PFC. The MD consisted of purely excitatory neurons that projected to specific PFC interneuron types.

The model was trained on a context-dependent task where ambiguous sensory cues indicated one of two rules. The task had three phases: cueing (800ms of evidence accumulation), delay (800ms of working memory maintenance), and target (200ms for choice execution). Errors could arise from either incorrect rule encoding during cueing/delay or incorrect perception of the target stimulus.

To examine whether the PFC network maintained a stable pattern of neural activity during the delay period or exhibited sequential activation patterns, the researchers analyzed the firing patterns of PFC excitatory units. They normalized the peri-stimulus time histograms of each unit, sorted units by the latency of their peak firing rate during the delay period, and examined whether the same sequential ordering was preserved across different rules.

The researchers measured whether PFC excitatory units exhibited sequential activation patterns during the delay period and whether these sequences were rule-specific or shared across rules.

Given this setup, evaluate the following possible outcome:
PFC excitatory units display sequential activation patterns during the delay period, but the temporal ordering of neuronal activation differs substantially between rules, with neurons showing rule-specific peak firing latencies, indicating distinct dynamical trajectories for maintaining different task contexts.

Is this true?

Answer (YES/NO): NO